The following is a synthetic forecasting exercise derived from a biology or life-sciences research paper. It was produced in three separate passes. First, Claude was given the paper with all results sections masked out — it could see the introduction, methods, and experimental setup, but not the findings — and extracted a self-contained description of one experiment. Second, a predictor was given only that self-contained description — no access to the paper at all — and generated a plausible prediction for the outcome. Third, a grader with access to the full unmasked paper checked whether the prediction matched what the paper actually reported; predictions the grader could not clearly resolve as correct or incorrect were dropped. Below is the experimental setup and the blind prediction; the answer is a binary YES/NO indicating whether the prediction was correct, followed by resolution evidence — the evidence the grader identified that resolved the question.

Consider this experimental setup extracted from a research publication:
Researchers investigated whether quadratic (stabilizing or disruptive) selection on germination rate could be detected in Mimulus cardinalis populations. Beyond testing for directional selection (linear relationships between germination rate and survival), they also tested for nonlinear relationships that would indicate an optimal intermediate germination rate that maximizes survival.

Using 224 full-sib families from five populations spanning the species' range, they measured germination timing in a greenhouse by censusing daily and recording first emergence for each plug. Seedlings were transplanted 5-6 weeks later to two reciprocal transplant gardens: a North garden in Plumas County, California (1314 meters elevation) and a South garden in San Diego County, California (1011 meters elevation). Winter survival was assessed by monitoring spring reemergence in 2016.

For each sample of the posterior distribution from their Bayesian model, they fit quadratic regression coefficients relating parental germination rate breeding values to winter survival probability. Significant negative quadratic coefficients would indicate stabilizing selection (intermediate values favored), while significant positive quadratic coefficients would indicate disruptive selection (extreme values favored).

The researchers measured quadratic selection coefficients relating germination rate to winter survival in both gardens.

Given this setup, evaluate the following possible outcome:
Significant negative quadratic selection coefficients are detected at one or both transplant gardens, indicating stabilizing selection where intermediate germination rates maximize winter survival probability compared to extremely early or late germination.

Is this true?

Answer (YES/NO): NO